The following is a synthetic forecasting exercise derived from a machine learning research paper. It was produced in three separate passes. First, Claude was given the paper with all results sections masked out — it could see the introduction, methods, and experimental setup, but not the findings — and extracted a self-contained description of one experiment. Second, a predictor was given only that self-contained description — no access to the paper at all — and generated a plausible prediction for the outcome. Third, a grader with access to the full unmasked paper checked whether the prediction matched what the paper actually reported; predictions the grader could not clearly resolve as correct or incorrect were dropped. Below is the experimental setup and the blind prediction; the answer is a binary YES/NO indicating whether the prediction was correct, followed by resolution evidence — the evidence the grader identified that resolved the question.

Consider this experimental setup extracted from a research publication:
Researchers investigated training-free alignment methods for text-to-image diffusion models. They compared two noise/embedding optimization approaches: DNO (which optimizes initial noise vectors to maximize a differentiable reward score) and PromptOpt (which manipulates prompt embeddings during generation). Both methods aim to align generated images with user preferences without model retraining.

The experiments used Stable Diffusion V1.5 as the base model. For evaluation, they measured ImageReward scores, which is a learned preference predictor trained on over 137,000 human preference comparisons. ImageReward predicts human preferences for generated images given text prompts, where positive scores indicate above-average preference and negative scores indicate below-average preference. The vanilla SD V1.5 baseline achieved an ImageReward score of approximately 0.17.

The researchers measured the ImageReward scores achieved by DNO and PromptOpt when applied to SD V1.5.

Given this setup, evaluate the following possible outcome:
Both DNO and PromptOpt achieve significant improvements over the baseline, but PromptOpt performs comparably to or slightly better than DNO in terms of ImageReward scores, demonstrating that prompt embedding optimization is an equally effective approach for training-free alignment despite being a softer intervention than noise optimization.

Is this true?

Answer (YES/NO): NO